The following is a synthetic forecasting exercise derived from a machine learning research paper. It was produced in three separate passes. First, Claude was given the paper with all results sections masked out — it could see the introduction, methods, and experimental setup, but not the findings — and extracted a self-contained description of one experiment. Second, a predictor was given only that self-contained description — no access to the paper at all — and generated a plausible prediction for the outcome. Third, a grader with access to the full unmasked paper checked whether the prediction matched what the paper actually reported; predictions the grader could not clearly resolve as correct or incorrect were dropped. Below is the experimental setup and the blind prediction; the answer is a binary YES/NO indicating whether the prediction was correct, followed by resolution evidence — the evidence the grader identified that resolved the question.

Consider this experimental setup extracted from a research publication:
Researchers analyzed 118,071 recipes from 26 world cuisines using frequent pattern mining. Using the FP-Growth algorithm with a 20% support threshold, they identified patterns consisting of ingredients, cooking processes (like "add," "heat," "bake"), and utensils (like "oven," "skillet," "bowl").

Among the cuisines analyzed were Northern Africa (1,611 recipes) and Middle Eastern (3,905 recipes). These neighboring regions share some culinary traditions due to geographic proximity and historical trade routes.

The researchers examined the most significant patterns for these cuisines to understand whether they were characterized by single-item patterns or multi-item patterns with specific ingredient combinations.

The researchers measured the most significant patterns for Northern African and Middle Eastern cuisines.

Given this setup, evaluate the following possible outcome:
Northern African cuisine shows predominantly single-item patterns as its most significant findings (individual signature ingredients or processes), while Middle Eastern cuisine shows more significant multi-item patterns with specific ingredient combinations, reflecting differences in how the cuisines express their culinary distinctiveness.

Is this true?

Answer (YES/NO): NO